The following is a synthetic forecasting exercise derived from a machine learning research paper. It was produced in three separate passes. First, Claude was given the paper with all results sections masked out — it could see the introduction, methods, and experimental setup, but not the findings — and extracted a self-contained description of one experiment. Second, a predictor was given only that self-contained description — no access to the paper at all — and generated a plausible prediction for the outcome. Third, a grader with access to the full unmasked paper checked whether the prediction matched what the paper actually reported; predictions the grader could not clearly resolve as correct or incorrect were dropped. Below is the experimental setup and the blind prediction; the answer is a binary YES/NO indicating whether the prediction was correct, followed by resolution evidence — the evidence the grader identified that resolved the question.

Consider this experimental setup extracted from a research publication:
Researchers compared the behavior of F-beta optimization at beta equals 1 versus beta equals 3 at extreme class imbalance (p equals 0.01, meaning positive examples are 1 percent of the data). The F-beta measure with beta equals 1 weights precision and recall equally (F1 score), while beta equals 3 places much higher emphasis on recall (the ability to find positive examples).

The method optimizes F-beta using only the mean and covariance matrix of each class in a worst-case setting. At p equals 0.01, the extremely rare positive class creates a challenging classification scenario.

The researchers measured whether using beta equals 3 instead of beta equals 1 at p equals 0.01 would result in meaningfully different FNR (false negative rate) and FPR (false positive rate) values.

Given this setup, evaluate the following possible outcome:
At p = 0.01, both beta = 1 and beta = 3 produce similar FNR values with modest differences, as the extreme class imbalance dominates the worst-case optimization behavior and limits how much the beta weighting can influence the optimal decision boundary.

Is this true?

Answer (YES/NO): NO